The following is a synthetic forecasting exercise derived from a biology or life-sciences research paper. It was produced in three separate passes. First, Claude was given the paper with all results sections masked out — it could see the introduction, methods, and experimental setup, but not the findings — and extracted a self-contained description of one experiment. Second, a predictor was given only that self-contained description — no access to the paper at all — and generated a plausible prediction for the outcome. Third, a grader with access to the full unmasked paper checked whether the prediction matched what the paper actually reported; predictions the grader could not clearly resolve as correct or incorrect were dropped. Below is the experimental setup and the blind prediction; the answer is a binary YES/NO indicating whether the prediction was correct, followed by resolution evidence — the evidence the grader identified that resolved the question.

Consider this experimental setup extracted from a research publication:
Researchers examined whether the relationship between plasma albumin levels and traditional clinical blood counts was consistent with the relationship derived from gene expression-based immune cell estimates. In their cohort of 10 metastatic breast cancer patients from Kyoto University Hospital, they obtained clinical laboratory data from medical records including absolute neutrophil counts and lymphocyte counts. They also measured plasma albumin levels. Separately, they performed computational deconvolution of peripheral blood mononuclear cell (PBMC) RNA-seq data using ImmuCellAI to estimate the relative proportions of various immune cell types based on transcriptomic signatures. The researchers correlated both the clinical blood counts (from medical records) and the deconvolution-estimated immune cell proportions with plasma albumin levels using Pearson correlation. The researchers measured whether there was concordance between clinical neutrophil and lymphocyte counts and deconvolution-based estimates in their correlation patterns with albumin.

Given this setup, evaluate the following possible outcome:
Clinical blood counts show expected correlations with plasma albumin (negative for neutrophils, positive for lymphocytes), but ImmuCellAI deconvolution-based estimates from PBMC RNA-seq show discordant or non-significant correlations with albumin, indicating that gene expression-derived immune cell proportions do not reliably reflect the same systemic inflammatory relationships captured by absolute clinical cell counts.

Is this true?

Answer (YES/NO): NO